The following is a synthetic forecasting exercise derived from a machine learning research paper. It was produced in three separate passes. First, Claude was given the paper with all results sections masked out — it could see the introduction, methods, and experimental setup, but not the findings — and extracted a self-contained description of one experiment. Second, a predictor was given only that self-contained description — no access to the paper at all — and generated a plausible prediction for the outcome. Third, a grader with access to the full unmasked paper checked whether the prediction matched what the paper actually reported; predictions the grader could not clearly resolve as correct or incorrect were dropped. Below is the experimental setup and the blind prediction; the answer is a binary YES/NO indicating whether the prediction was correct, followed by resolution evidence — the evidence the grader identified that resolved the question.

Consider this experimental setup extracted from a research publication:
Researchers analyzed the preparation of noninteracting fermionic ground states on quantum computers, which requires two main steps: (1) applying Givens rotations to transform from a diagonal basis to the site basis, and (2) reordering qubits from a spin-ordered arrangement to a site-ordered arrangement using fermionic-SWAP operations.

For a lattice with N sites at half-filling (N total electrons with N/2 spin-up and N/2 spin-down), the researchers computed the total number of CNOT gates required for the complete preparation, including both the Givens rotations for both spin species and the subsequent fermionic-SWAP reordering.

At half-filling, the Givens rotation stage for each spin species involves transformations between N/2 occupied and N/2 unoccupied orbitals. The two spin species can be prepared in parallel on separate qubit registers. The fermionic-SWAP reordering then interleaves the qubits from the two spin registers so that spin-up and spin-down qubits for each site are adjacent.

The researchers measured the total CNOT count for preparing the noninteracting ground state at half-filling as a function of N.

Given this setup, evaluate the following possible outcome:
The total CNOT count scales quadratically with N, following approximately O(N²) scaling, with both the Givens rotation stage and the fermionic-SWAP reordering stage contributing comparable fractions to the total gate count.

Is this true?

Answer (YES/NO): YES